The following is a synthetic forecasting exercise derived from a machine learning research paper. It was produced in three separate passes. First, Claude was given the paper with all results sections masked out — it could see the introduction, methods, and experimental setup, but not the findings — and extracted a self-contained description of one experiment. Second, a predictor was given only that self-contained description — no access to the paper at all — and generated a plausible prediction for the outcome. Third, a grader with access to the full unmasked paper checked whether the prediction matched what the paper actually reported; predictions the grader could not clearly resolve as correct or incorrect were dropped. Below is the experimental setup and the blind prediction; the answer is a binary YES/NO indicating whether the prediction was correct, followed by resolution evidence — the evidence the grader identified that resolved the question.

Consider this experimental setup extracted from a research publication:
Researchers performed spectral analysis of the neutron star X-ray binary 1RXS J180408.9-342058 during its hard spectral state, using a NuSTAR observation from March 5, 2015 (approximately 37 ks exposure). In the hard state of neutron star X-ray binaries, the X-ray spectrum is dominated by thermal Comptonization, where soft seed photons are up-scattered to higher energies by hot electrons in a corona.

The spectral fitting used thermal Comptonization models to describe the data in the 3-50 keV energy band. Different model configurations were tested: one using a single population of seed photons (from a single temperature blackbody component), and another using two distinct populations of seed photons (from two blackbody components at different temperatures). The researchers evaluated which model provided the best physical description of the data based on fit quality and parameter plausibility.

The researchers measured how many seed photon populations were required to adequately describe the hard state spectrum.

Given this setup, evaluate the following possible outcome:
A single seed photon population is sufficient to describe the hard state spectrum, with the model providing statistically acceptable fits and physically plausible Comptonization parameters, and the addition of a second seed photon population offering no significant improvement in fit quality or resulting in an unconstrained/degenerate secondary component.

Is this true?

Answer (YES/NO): NO